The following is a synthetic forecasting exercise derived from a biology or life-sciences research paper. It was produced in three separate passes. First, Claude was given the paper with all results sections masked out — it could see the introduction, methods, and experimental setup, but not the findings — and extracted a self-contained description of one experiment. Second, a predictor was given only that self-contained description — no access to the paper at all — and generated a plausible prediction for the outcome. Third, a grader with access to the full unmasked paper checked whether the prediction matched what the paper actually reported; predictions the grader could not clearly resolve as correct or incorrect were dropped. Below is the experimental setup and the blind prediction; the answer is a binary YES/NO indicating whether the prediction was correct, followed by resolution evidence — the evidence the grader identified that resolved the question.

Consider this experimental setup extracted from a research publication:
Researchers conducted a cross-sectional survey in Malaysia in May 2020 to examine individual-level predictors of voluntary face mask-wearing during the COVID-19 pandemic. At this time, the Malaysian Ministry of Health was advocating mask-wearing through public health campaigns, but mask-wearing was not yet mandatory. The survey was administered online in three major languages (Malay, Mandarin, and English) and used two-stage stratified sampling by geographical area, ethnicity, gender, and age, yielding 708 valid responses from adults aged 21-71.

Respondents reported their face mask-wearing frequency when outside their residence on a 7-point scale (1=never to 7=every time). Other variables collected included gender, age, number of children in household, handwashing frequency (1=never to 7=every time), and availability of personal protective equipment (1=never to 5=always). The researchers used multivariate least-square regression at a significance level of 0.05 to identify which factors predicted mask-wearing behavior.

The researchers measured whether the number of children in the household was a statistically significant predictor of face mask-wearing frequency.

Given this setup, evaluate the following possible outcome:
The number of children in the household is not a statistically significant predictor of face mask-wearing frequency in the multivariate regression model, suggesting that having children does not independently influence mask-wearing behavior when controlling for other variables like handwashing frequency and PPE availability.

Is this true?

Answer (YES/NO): YES